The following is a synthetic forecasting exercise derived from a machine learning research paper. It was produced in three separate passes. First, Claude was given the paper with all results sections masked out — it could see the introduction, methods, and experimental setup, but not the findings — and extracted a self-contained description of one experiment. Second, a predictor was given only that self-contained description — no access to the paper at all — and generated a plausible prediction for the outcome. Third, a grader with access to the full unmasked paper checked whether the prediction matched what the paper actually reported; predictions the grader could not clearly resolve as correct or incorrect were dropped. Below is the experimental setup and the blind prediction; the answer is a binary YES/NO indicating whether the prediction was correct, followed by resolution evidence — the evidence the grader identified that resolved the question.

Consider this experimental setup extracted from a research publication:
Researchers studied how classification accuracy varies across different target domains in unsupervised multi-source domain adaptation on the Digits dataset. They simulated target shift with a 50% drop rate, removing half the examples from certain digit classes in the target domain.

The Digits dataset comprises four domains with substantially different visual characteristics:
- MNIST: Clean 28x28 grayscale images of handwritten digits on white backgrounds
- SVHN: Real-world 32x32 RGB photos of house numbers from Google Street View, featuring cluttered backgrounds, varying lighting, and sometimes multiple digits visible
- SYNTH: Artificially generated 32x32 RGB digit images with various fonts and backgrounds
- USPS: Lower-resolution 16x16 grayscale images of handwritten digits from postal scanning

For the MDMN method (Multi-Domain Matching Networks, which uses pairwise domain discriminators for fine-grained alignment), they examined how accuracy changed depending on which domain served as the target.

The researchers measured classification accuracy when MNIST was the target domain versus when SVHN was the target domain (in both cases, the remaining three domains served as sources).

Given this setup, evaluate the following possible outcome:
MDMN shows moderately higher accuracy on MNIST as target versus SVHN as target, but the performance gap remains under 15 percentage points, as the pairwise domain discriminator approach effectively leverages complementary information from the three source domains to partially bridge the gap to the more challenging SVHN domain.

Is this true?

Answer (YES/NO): NO